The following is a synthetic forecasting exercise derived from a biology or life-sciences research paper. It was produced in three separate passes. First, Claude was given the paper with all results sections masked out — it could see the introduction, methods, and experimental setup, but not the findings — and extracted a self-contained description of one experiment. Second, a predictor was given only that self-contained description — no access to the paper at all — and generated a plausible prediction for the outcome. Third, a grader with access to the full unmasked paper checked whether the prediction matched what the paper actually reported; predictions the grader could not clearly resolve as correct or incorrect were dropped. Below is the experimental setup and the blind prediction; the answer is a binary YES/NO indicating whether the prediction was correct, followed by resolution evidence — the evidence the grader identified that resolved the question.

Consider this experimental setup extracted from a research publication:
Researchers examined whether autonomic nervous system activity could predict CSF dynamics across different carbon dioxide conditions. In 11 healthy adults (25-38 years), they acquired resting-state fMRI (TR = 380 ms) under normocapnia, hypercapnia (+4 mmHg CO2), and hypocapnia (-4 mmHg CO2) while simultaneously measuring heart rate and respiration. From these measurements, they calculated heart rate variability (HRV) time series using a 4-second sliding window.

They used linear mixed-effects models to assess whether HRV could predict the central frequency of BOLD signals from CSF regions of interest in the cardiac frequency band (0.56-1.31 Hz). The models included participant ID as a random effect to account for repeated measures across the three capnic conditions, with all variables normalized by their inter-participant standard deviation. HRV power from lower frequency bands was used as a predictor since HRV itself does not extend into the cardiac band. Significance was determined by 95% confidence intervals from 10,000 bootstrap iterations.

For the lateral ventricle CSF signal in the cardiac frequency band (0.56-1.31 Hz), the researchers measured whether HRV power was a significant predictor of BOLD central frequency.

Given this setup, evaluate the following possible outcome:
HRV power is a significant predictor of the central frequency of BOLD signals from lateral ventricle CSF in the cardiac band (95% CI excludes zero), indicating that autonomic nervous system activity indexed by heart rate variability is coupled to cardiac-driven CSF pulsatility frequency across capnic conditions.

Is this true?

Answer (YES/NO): NO